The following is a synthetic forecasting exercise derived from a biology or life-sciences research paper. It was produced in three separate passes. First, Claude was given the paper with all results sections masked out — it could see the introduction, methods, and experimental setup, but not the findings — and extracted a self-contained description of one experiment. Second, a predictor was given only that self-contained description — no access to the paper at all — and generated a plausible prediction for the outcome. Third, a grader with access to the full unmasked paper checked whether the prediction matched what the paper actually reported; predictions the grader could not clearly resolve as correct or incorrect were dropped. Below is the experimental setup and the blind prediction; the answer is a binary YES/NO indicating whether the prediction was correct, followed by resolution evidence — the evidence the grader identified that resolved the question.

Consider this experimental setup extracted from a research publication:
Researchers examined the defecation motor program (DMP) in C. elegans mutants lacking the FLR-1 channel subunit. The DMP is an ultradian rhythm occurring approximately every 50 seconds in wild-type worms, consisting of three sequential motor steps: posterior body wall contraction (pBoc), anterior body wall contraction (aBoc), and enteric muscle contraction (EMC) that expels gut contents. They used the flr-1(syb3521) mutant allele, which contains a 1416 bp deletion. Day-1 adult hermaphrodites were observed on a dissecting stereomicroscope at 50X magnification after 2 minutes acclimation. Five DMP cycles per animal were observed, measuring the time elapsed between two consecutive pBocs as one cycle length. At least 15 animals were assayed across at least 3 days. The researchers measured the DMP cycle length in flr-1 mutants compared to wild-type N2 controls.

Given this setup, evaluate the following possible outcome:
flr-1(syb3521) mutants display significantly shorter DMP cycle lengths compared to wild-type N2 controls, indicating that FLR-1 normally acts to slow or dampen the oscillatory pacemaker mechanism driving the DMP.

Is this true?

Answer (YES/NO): NO